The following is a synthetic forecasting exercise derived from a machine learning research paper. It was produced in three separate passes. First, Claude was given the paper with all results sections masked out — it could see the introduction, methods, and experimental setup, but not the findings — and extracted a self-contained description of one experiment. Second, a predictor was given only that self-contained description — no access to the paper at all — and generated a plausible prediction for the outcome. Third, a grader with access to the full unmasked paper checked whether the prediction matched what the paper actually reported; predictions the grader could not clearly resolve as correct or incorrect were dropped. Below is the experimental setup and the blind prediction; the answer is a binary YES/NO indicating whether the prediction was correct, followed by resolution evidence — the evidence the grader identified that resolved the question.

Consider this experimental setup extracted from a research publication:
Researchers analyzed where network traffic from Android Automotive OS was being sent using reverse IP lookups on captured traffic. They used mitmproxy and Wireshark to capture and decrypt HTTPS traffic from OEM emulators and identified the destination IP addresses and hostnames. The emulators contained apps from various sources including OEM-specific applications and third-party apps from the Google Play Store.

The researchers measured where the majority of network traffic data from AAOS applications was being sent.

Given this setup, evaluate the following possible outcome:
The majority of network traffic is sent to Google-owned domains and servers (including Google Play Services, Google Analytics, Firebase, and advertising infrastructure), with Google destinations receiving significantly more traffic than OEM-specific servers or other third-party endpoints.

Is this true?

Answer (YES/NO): YES